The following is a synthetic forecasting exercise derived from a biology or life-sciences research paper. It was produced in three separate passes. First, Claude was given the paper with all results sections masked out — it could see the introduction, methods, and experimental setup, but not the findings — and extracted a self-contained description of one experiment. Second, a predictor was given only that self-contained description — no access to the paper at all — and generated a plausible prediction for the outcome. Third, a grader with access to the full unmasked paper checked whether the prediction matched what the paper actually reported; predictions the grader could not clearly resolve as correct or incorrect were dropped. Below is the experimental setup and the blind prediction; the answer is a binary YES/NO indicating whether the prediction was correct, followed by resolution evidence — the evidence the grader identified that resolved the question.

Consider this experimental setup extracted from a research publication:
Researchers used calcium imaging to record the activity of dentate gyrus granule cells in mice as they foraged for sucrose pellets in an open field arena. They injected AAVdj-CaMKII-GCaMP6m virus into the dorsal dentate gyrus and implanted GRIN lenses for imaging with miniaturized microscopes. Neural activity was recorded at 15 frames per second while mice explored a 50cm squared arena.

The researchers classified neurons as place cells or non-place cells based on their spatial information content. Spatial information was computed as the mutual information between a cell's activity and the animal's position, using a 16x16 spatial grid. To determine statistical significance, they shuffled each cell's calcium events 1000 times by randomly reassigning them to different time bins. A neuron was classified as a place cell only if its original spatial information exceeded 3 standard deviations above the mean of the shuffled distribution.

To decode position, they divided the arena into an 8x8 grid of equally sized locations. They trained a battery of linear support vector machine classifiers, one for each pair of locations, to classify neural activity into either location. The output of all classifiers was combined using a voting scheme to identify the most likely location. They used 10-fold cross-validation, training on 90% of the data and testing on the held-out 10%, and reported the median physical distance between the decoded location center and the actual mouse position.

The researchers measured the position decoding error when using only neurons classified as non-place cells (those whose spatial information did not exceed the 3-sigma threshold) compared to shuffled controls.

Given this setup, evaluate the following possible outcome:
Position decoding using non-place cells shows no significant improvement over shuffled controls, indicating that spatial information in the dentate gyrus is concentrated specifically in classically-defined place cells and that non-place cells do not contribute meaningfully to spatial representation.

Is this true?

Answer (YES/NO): NO